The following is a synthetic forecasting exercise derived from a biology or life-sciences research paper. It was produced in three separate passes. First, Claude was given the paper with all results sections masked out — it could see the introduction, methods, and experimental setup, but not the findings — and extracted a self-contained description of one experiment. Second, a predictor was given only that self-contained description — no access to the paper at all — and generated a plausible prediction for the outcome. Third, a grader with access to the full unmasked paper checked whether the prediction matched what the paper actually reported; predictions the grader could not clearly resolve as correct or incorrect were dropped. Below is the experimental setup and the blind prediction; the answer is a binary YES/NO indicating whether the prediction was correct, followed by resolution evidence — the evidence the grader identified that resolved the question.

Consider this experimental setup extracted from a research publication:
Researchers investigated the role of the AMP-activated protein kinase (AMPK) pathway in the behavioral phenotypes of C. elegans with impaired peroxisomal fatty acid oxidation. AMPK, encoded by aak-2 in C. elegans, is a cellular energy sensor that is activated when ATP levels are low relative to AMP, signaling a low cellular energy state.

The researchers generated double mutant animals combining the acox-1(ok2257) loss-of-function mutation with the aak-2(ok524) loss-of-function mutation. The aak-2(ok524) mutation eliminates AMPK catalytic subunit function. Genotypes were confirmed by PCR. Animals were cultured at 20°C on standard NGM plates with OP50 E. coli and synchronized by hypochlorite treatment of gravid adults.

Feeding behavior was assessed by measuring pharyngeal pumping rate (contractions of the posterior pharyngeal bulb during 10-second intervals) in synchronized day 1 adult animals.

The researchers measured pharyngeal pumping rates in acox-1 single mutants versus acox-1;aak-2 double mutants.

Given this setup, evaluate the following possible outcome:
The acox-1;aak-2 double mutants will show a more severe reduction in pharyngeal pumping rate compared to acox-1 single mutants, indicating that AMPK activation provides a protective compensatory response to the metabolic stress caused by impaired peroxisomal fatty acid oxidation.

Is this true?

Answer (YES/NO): NO